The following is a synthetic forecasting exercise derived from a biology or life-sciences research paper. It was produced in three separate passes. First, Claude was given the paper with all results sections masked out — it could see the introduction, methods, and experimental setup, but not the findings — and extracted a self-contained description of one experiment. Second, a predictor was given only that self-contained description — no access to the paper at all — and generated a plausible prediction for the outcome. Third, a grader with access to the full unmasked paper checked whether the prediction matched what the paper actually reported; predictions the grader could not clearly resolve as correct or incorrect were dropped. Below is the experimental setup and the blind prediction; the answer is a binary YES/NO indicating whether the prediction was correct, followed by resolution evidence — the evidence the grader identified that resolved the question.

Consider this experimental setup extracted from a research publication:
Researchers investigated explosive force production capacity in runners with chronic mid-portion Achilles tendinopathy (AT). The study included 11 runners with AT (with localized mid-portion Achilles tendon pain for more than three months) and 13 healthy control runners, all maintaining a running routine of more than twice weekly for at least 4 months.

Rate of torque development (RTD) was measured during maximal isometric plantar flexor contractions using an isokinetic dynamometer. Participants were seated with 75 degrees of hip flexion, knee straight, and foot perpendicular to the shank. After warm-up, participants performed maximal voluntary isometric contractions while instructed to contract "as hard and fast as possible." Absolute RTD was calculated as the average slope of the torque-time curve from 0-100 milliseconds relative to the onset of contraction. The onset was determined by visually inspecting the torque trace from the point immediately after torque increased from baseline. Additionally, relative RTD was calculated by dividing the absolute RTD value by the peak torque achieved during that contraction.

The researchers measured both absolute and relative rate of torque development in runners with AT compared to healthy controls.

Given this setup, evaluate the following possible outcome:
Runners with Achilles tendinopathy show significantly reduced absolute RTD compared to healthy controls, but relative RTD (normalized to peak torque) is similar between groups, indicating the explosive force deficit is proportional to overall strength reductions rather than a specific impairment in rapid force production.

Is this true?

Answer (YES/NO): NO